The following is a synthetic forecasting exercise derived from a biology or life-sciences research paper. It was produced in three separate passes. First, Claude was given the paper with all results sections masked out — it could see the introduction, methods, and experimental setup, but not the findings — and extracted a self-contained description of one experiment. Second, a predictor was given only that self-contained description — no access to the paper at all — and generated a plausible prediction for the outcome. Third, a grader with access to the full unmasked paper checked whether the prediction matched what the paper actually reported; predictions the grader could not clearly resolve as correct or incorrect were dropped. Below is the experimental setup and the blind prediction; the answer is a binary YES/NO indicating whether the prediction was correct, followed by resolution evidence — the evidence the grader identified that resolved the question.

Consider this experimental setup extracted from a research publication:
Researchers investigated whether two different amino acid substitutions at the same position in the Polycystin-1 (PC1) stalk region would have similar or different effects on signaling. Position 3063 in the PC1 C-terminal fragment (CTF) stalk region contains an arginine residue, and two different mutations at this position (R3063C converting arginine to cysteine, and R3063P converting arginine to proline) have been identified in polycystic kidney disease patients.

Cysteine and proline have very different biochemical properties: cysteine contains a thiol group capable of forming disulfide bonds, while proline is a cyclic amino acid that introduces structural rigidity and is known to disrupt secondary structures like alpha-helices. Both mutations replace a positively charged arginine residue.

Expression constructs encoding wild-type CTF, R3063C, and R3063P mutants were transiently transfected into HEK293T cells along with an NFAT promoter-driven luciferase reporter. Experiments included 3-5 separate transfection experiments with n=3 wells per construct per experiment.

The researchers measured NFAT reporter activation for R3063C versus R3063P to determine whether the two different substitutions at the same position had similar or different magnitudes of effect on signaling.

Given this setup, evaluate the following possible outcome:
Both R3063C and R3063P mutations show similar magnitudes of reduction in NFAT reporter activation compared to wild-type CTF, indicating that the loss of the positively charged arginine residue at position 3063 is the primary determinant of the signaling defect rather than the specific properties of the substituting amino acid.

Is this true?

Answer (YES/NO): NO